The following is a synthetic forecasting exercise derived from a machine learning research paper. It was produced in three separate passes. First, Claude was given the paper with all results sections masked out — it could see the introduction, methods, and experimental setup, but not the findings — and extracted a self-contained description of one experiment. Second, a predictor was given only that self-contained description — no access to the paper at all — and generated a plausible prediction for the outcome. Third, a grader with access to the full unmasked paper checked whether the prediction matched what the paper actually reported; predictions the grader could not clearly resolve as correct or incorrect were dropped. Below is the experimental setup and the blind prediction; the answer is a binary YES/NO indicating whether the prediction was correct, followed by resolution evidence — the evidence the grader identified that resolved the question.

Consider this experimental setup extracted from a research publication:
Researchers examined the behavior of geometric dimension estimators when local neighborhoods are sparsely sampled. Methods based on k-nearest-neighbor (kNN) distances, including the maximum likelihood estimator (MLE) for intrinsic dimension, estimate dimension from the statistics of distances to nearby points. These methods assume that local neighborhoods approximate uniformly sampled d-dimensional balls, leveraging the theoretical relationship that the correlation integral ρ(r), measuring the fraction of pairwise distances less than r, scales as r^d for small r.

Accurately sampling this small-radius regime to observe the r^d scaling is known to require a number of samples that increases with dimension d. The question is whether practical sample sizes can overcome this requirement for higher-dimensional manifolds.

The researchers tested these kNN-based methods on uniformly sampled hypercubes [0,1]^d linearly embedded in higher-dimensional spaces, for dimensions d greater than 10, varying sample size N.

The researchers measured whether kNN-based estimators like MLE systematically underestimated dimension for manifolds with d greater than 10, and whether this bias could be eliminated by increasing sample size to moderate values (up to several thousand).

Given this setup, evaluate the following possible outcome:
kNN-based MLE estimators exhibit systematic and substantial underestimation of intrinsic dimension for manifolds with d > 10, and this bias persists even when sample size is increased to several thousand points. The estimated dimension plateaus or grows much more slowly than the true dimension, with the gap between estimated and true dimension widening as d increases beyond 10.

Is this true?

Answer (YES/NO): YES